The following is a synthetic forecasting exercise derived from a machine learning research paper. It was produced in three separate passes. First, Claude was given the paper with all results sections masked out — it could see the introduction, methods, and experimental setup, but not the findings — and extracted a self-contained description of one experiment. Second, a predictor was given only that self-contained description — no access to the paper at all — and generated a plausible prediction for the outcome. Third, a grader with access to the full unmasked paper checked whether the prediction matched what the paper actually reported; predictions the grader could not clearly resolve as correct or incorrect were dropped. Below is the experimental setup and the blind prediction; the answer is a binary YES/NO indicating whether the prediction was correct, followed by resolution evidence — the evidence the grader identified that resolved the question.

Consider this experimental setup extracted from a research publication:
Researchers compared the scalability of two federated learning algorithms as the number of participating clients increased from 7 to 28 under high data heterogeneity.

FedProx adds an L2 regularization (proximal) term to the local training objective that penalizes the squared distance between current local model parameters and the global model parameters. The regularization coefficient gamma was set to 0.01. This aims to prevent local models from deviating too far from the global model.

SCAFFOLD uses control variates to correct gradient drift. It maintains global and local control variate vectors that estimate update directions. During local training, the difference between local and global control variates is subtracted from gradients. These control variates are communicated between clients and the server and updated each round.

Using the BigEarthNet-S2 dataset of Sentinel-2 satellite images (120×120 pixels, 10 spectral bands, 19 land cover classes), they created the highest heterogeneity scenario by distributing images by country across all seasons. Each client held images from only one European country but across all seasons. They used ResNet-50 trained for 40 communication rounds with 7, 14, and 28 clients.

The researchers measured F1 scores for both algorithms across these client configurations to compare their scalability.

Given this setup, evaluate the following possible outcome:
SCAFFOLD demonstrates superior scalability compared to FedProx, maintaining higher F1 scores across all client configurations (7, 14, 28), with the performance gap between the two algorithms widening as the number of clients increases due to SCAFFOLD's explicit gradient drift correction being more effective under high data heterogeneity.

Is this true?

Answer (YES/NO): NO